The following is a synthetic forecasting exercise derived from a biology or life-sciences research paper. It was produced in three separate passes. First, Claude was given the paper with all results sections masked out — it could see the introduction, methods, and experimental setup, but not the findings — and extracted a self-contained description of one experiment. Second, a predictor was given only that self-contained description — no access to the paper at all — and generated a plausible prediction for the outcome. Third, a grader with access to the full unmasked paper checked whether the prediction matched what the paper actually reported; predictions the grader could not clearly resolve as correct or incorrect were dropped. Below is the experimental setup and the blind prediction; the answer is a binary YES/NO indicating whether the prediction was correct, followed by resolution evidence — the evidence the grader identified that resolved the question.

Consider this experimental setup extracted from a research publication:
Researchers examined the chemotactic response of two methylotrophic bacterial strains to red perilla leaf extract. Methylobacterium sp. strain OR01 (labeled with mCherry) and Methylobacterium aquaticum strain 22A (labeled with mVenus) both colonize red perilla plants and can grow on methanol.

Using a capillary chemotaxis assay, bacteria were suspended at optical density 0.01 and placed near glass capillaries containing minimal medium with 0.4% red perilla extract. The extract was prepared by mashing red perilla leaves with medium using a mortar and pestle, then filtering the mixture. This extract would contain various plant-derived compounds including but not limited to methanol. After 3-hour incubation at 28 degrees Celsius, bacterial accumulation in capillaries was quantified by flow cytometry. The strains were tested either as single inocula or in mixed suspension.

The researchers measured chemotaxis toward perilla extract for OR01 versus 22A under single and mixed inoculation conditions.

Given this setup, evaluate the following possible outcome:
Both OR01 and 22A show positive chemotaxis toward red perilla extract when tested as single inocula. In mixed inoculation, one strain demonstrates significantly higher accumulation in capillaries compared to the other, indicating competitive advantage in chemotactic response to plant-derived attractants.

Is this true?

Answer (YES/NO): YES